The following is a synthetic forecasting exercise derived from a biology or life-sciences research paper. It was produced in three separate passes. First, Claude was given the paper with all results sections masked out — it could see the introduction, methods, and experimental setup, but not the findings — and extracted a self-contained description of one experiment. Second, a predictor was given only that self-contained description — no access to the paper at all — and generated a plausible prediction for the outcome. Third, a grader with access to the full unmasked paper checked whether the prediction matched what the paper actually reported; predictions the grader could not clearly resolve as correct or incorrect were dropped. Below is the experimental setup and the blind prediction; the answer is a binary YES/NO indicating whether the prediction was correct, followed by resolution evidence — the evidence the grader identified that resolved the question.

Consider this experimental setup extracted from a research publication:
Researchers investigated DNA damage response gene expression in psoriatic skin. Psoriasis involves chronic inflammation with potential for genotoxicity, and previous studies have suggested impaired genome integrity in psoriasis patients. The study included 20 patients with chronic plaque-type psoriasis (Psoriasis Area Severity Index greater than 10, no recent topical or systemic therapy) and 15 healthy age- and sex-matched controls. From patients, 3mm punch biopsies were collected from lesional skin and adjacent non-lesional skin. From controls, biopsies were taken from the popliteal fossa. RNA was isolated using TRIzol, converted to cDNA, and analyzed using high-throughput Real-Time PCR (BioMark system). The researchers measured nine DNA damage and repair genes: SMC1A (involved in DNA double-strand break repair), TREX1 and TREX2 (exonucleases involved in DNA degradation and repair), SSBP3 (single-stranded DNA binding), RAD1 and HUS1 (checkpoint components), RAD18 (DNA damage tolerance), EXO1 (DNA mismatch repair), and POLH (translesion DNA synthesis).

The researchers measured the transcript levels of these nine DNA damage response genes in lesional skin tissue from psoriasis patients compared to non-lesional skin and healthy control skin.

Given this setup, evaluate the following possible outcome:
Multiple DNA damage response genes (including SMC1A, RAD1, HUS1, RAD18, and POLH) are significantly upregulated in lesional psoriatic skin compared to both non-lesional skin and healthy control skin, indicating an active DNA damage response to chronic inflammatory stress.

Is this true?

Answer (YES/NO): NO